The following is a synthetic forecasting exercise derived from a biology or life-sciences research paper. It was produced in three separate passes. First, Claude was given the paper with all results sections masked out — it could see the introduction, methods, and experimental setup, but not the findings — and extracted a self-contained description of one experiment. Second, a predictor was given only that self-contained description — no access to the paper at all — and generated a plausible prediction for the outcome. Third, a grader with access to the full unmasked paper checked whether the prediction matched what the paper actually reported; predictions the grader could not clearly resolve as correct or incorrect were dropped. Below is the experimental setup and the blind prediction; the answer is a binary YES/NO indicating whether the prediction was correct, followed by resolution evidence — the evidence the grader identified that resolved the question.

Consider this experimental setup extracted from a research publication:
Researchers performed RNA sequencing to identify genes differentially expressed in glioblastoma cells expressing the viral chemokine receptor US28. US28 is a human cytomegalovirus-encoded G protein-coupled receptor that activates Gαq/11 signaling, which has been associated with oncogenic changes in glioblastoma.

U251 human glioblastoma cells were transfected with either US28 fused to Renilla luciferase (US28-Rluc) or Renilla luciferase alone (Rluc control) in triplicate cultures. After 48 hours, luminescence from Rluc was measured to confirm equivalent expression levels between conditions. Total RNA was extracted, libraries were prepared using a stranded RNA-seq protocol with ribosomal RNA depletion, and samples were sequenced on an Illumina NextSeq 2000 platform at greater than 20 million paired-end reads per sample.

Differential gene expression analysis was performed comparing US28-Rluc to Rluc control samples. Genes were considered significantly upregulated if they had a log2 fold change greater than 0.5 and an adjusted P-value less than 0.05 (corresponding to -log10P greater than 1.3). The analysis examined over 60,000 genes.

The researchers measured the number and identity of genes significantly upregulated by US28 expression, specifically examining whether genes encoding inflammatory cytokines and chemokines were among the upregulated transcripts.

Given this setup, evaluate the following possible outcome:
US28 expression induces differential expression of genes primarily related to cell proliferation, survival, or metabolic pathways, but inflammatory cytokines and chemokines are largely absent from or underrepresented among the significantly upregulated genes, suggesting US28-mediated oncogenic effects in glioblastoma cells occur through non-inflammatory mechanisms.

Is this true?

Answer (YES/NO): NO